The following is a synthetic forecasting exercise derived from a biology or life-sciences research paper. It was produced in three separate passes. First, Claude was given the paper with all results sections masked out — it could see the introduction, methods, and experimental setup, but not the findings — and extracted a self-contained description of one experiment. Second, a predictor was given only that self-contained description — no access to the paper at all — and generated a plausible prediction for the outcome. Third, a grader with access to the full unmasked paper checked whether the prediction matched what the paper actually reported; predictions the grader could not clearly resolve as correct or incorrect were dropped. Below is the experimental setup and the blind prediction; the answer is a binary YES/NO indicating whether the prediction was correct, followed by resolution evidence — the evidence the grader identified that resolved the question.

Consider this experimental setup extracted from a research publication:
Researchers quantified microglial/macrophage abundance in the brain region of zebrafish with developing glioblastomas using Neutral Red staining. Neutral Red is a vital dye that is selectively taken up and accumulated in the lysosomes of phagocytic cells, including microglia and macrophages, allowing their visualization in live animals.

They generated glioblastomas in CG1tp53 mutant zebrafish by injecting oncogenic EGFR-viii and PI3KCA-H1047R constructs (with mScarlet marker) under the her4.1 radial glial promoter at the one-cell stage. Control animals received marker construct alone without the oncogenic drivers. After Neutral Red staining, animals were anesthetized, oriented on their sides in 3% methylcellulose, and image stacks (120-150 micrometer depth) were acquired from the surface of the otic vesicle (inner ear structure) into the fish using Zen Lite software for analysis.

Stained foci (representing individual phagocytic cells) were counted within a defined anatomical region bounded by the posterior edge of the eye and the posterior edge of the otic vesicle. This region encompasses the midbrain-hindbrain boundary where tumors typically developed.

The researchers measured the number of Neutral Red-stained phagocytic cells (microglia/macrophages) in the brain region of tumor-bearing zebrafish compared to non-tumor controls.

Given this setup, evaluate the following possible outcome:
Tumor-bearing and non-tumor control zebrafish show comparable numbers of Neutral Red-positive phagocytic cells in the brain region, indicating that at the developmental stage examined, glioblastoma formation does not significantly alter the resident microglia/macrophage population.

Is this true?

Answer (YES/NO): NO